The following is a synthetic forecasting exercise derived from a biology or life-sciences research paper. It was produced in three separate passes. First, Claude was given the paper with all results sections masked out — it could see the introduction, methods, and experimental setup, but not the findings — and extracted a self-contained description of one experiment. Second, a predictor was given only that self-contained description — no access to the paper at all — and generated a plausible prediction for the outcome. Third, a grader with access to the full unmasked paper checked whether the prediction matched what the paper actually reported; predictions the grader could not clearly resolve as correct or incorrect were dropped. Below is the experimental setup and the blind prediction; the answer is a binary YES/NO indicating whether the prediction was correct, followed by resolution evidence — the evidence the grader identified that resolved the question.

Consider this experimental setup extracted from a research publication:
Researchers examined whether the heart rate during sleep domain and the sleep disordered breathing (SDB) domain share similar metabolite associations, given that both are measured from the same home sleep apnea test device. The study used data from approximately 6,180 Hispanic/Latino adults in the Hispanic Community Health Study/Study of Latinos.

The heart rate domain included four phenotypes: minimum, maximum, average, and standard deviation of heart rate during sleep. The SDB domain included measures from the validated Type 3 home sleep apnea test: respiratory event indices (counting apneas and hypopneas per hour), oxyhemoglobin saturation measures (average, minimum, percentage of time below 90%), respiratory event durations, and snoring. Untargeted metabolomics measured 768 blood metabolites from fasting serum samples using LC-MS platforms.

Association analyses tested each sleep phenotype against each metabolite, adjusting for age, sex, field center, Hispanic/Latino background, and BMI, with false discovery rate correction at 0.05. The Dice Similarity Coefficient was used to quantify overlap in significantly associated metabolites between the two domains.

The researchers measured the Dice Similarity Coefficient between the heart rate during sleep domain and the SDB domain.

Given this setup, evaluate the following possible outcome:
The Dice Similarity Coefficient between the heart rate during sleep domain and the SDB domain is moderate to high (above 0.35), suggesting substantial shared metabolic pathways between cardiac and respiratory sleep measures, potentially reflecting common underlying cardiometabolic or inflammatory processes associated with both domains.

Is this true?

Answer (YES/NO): NO